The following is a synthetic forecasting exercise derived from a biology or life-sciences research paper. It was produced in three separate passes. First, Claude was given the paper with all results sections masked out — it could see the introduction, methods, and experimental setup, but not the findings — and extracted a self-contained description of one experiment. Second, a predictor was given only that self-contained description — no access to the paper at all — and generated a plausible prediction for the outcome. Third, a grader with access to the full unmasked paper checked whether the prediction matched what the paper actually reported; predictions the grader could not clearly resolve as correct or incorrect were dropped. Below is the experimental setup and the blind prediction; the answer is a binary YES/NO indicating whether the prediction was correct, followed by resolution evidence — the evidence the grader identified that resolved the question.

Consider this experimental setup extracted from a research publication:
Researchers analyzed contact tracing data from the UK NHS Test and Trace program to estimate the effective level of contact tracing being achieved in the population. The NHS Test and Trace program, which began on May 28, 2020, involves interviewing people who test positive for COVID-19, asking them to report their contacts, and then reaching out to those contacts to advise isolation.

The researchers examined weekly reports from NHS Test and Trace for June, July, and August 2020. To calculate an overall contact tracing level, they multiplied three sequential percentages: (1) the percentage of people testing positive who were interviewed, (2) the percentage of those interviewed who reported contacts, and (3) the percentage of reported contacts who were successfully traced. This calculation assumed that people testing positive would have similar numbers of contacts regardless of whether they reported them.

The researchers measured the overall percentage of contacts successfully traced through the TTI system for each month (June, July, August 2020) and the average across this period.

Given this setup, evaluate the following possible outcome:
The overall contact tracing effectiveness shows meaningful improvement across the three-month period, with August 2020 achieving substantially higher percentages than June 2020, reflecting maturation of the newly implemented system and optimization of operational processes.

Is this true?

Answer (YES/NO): NO